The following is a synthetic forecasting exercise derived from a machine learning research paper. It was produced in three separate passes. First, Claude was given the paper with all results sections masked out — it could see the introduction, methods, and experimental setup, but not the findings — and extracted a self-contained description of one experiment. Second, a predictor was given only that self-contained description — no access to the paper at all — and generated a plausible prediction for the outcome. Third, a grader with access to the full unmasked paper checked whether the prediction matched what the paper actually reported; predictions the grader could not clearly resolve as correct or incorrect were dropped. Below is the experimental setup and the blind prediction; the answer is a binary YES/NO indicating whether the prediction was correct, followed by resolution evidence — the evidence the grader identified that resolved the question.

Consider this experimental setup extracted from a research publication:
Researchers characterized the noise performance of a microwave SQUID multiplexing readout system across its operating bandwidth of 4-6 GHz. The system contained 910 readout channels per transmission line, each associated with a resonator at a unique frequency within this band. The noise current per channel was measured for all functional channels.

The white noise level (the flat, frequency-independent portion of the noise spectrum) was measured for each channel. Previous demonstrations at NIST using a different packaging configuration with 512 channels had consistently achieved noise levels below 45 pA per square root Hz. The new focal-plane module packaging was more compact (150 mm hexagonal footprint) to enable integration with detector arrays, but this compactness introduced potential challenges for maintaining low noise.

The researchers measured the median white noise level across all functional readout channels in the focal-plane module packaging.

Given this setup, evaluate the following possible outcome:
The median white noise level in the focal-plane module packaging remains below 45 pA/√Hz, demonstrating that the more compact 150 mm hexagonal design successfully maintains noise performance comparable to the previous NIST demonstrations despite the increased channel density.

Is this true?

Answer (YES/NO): NO